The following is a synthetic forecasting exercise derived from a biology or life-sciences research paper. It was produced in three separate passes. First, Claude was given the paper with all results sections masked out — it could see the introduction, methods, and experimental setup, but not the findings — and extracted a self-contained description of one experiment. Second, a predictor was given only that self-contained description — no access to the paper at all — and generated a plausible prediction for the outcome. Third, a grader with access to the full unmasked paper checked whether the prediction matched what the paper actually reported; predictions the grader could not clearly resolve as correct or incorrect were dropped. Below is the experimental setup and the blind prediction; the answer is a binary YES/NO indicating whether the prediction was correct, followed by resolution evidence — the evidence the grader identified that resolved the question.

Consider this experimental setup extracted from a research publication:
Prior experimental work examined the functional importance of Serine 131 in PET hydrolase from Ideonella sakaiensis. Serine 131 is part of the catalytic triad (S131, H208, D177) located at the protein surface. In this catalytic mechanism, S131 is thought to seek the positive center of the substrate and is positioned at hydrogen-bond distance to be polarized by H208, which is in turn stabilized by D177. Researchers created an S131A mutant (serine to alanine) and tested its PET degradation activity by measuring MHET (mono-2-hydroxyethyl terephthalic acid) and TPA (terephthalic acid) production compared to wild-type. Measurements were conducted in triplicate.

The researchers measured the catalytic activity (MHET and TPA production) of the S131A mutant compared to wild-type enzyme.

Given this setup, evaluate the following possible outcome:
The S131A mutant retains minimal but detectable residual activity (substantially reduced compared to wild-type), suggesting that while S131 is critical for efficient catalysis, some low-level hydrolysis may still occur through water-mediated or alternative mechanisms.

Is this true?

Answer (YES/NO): NO